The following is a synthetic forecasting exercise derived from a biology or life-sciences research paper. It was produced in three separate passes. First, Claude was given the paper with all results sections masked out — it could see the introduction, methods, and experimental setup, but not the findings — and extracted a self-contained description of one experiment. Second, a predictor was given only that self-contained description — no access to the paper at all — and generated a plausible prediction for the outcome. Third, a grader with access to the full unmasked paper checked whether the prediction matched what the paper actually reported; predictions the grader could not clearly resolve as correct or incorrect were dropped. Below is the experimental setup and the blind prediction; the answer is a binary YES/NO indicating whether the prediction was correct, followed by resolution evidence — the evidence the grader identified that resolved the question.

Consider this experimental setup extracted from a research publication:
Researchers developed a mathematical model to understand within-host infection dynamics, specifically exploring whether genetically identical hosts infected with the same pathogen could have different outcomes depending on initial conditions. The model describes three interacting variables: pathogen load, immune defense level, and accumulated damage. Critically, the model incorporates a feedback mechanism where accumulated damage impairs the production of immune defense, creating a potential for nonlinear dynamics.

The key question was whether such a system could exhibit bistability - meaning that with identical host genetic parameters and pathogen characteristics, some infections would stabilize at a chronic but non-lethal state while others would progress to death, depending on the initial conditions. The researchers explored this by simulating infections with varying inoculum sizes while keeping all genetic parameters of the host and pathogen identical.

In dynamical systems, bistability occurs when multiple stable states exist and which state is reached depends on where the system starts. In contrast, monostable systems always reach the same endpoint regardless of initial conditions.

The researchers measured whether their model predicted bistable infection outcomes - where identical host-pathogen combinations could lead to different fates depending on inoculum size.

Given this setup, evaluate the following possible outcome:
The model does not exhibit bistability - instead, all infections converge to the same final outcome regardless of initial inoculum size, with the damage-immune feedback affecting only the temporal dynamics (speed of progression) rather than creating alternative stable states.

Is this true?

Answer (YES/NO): NO